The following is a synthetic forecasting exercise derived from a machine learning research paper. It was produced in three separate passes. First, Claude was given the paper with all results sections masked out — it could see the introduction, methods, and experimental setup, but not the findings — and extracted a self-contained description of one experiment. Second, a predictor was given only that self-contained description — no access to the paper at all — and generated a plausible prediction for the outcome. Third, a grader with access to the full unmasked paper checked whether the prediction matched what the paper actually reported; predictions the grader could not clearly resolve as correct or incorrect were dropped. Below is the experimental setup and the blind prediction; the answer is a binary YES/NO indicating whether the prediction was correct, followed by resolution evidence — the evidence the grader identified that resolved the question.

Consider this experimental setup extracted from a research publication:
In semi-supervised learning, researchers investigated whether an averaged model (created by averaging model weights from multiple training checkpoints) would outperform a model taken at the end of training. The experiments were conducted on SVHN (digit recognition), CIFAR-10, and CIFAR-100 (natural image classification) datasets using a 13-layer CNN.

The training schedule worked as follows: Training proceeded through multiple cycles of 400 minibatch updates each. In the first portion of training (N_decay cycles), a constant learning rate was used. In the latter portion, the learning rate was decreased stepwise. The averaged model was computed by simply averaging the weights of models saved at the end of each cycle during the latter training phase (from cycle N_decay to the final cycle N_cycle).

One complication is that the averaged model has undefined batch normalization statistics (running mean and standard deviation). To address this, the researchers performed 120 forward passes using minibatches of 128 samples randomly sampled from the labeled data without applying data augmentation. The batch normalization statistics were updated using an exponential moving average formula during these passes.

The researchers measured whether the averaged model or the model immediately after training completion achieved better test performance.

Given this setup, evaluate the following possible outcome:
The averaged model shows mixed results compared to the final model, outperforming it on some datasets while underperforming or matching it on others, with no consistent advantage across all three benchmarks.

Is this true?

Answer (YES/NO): NO